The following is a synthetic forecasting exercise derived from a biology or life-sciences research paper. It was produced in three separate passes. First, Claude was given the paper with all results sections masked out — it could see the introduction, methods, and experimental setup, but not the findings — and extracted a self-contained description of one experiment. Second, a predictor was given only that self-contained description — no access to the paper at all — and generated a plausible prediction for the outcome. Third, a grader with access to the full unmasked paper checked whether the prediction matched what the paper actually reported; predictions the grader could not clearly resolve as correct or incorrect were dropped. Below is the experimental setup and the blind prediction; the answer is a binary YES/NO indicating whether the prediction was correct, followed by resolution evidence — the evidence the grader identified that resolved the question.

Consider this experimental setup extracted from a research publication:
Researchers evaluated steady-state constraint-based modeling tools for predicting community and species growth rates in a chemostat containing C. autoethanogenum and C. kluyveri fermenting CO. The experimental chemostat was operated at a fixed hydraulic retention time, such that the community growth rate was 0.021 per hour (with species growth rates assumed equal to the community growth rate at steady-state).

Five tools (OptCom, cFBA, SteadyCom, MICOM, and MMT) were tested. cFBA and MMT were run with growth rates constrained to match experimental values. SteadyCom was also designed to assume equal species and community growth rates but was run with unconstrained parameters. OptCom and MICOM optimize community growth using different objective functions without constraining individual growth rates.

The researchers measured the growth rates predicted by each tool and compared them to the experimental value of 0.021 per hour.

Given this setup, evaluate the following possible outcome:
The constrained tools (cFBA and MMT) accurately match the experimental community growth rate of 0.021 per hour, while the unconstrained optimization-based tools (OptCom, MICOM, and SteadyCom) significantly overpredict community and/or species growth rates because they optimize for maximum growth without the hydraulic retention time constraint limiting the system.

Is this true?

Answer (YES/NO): NO